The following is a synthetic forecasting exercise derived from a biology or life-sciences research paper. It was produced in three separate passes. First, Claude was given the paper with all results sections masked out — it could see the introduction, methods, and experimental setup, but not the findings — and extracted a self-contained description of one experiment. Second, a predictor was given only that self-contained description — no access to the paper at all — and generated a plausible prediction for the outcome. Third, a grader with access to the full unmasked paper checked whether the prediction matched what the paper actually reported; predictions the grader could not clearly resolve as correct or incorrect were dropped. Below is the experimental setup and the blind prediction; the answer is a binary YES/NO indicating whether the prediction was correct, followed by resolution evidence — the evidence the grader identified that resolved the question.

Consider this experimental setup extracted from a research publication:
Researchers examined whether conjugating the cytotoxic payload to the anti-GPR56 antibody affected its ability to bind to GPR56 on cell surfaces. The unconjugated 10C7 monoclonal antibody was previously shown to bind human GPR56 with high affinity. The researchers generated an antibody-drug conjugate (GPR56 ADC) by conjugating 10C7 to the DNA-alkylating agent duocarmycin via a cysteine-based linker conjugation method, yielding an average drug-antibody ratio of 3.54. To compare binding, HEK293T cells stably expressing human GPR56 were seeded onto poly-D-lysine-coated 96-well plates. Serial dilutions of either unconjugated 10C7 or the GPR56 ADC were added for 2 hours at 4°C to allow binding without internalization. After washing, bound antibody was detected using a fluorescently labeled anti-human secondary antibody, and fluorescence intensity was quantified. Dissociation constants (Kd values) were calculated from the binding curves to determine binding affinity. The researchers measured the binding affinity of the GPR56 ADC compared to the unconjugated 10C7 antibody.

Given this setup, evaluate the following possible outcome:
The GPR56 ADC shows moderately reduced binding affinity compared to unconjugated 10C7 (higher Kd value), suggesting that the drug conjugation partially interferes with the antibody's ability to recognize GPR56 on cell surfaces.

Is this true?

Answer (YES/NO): NO